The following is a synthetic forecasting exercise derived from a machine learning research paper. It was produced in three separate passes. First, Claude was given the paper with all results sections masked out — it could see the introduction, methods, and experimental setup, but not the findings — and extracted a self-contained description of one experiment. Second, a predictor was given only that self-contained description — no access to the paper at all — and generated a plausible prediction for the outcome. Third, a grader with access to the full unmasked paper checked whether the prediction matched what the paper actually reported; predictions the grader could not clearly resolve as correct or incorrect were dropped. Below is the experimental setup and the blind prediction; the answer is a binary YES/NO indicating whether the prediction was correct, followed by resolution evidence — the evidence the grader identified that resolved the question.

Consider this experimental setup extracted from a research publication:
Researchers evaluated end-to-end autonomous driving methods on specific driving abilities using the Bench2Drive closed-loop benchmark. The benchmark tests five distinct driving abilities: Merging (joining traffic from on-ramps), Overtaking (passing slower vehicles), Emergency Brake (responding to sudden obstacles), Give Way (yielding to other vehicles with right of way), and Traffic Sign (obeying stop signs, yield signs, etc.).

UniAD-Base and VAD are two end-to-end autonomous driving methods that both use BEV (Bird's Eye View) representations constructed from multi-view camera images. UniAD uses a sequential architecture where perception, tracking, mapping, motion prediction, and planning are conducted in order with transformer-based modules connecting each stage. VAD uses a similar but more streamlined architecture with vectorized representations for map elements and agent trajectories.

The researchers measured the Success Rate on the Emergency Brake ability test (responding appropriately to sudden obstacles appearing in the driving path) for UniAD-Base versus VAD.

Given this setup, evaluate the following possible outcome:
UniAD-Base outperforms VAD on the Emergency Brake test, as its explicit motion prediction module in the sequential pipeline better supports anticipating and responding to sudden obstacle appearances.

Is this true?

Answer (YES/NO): YES